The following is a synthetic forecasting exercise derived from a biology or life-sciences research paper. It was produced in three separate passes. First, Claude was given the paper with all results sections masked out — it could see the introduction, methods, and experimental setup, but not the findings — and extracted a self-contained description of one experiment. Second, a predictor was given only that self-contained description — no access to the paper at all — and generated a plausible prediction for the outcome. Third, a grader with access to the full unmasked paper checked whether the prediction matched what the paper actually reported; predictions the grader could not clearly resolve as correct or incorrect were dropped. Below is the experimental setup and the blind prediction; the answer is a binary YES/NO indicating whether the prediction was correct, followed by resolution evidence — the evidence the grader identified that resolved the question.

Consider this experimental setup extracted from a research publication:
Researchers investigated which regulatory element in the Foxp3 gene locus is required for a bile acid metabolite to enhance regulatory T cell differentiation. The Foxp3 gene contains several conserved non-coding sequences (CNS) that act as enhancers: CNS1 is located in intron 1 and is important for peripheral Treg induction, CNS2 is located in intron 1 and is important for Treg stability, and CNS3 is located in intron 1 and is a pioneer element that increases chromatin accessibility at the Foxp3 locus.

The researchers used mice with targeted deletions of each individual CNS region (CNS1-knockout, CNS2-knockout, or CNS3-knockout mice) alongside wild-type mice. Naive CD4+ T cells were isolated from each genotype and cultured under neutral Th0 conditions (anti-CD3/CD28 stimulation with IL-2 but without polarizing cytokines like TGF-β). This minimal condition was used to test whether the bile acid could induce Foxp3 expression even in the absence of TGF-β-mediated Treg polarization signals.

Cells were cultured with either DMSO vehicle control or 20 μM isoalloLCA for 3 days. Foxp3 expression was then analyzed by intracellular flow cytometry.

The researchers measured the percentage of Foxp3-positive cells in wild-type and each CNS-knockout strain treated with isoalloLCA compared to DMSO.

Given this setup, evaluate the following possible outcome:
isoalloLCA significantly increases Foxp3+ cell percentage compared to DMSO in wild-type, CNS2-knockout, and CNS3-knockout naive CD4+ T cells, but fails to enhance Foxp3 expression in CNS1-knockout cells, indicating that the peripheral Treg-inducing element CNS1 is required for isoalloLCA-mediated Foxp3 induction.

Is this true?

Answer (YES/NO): NO